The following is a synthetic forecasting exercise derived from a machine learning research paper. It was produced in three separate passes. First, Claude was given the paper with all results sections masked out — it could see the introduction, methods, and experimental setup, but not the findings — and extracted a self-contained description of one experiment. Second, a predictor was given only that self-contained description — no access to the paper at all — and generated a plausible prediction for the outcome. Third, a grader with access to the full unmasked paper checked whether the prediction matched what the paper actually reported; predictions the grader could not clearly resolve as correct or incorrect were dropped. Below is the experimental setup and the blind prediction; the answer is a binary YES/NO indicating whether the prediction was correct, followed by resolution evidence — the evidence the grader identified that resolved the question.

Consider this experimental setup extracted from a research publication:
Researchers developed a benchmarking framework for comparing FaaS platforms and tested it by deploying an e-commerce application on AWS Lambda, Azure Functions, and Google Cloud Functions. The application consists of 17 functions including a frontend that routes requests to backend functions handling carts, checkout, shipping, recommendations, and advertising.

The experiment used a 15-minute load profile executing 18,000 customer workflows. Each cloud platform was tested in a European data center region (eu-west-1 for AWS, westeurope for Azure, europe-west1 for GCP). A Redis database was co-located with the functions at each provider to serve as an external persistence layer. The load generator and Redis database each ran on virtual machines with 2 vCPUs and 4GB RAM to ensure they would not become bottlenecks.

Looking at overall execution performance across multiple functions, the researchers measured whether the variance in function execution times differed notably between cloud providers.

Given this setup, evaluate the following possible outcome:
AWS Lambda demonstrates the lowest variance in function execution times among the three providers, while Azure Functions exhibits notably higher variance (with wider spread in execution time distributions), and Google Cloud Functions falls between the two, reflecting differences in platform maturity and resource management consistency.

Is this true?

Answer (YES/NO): NO